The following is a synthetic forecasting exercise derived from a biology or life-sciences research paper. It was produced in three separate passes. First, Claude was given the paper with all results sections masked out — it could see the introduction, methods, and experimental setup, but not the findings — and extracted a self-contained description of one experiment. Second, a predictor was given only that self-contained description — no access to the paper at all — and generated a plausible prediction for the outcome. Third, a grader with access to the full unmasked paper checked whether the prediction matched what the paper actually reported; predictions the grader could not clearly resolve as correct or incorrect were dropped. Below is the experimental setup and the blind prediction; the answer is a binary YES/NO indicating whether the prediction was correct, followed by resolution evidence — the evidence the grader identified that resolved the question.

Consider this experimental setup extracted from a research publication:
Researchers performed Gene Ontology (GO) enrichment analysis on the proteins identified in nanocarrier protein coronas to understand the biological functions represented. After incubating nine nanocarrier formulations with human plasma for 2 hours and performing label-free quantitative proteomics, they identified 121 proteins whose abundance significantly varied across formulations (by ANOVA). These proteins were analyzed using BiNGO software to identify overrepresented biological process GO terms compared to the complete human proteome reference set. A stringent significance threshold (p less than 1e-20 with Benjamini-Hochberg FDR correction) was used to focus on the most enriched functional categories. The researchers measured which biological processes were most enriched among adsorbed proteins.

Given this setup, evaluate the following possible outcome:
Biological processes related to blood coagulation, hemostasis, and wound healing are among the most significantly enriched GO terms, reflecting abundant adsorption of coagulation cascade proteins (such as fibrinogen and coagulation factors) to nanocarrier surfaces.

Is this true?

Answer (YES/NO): YES